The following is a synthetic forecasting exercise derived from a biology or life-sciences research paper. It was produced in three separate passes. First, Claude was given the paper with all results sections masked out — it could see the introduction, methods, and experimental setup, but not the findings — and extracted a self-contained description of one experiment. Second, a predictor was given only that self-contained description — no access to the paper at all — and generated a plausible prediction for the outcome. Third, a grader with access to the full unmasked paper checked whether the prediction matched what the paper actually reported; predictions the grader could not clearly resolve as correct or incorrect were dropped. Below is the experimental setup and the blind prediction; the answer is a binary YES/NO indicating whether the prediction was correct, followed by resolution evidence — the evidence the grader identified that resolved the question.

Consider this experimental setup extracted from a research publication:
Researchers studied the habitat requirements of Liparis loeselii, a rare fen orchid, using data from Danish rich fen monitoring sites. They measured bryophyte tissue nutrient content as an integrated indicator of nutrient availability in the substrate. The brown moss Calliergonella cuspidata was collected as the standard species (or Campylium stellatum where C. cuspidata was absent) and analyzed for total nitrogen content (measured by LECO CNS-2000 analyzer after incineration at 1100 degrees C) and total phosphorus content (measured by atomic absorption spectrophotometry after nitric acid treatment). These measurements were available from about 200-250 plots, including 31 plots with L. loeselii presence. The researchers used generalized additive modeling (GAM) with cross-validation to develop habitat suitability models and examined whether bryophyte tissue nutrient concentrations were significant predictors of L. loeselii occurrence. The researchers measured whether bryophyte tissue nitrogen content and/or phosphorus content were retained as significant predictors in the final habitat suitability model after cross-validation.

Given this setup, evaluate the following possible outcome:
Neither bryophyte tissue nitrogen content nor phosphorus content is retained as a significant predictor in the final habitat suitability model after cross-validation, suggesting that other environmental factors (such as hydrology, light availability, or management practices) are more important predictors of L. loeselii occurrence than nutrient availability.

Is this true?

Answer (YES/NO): NO